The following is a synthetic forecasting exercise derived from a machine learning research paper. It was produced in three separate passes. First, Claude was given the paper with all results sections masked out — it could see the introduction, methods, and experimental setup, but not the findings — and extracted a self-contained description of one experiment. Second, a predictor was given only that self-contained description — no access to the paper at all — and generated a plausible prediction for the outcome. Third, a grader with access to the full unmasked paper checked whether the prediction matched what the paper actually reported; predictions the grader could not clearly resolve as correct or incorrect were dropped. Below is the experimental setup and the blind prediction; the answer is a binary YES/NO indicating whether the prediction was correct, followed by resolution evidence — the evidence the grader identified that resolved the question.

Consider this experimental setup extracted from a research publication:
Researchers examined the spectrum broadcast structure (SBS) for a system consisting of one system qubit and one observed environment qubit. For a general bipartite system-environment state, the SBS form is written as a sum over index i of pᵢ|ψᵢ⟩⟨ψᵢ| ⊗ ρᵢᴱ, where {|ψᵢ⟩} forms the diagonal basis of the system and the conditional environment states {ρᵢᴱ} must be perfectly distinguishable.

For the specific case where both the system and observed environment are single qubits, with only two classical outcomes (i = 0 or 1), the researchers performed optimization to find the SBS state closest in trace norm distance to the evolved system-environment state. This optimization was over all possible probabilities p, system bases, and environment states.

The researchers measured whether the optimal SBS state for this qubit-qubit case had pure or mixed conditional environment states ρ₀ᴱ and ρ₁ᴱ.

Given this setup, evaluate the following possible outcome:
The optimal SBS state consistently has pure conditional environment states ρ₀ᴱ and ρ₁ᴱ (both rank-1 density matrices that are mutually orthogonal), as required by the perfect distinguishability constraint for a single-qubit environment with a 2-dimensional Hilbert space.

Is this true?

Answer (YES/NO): YES